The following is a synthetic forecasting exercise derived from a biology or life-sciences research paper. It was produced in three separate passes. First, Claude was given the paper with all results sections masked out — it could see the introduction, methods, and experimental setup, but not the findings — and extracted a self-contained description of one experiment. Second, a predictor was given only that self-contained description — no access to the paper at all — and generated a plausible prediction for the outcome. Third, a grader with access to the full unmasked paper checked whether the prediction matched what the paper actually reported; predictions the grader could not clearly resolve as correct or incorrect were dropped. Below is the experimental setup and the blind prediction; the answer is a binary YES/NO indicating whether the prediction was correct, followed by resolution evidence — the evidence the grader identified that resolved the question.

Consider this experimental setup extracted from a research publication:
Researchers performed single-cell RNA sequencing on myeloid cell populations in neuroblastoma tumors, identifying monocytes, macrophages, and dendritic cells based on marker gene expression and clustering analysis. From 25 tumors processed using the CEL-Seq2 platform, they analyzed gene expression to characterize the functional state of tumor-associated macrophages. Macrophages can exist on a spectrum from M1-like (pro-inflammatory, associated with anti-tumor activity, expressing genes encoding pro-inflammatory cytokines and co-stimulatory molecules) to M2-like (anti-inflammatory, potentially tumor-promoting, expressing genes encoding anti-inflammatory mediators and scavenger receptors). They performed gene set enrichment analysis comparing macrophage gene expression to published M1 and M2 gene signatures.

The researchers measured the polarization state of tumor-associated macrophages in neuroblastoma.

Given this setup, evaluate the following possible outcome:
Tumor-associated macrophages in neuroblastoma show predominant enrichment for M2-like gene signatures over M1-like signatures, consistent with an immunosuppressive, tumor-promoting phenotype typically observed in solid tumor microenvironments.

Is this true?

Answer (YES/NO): YES